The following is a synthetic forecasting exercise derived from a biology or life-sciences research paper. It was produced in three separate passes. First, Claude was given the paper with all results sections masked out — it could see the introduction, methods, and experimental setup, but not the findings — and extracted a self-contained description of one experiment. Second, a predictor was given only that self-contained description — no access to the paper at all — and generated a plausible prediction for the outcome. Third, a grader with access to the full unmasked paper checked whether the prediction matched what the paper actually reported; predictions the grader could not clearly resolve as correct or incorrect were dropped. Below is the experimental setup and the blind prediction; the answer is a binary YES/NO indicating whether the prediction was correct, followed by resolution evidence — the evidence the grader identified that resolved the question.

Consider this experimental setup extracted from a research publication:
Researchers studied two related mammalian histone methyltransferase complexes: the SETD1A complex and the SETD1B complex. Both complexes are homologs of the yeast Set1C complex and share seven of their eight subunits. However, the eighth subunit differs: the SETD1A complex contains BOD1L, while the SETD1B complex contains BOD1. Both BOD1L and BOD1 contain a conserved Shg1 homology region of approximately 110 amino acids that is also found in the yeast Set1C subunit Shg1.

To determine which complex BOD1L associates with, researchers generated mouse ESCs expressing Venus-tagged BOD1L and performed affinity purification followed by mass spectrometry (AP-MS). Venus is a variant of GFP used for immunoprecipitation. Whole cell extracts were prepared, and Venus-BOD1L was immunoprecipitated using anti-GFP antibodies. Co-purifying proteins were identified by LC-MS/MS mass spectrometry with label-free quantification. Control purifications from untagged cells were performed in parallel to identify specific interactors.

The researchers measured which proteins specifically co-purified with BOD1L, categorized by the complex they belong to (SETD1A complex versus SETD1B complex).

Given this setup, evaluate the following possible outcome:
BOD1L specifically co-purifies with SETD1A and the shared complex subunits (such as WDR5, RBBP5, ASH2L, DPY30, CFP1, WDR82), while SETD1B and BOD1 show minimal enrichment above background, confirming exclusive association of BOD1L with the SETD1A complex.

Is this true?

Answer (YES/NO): NO